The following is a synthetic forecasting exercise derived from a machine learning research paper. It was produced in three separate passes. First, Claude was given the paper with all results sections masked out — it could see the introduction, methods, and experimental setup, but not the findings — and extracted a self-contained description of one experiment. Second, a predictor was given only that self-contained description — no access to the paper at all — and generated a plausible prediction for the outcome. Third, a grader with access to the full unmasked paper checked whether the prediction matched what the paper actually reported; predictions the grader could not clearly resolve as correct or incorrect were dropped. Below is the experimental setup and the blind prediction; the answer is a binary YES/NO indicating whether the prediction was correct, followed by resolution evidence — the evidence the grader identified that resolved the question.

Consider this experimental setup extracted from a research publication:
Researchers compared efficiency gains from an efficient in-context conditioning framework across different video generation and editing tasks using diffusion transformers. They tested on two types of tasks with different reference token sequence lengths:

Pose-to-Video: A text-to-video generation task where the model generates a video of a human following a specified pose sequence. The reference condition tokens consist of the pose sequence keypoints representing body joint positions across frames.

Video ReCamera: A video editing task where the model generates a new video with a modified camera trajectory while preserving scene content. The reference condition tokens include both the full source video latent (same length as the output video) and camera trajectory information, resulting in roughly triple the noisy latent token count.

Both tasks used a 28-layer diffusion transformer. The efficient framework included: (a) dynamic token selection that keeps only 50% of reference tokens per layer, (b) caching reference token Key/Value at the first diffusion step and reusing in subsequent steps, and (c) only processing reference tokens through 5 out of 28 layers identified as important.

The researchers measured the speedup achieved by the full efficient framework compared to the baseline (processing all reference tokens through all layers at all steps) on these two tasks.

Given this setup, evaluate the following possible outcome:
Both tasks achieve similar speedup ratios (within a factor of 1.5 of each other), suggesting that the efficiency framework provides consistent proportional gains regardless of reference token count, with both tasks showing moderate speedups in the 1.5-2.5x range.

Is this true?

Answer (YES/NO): NO